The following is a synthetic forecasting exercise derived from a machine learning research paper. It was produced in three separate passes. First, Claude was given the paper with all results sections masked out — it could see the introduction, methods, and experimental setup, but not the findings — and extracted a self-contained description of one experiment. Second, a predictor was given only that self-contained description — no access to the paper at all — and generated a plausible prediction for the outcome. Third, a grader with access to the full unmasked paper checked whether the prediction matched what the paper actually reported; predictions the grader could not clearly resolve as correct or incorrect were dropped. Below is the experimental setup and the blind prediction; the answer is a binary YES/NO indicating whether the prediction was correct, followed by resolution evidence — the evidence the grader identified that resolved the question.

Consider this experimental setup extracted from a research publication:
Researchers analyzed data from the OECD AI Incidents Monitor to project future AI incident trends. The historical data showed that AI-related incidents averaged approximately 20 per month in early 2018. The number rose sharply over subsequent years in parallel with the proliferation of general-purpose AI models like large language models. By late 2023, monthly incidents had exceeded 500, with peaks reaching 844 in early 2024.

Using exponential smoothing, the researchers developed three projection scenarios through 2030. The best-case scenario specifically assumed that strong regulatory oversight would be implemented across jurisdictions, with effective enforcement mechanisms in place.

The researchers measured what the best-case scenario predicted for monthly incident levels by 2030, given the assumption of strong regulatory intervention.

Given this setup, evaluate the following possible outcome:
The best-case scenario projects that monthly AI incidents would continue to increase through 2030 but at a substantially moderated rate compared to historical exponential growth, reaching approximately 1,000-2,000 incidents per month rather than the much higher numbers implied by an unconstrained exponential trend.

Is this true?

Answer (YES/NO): NO